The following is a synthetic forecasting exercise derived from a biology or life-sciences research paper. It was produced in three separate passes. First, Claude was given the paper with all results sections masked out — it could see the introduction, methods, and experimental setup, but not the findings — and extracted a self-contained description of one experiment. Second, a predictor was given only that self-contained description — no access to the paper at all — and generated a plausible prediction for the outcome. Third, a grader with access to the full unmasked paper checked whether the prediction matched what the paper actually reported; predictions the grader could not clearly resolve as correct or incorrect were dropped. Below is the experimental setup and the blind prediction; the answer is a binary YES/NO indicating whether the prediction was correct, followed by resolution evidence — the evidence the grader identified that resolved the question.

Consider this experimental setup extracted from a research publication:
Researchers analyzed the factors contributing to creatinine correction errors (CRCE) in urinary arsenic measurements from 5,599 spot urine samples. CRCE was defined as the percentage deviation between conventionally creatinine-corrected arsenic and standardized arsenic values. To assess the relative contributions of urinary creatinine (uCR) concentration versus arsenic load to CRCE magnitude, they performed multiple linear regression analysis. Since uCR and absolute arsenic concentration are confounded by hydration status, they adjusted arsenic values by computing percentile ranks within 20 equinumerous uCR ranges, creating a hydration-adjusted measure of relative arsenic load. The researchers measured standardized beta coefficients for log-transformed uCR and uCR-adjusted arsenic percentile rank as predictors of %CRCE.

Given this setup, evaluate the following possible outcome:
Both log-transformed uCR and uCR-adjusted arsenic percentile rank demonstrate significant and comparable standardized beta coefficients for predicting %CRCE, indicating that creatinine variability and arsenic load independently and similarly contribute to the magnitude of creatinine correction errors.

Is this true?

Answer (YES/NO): NO